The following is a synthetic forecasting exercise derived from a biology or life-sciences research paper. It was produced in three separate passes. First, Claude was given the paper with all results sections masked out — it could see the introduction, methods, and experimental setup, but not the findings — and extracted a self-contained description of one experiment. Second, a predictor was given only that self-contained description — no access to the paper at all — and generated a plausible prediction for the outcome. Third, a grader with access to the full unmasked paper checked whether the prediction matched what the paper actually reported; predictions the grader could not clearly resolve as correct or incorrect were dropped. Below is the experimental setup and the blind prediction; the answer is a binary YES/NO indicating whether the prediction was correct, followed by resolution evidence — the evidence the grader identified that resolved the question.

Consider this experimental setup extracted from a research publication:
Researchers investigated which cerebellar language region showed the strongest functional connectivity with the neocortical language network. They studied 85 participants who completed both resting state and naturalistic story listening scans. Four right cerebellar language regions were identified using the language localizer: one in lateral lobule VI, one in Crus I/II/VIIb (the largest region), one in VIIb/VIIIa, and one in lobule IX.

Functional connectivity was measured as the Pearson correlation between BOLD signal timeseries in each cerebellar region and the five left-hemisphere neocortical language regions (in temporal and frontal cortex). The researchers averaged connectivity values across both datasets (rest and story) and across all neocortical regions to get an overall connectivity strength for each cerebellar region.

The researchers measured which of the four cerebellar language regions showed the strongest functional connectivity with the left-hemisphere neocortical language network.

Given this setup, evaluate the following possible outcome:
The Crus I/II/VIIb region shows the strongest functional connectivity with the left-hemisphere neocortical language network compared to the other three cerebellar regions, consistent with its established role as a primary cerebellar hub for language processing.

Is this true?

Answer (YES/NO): YES